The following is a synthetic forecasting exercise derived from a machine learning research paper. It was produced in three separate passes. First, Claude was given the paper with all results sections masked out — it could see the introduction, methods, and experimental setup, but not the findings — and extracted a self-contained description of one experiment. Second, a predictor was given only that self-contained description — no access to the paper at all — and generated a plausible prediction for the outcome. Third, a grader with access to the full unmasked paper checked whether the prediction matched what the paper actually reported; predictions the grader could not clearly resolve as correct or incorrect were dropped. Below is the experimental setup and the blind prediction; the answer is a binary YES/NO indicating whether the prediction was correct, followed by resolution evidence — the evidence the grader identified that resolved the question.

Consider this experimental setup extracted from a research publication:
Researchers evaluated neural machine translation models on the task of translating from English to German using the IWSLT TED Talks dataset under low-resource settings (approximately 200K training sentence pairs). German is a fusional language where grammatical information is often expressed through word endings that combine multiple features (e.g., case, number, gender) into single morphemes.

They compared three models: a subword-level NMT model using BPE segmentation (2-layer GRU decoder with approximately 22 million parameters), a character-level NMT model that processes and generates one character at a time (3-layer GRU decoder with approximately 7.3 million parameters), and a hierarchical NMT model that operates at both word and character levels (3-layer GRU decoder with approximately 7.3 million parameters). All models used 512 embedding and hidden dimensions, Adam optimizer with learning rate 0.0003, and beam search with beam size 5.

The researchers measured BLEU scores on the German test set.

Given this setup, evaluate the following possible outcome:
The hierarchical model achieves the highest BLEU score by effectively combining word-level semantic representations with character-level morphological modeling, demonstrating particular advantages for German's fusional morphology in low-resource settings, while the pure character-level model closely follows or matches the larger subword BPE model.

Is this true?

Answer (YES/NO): NO